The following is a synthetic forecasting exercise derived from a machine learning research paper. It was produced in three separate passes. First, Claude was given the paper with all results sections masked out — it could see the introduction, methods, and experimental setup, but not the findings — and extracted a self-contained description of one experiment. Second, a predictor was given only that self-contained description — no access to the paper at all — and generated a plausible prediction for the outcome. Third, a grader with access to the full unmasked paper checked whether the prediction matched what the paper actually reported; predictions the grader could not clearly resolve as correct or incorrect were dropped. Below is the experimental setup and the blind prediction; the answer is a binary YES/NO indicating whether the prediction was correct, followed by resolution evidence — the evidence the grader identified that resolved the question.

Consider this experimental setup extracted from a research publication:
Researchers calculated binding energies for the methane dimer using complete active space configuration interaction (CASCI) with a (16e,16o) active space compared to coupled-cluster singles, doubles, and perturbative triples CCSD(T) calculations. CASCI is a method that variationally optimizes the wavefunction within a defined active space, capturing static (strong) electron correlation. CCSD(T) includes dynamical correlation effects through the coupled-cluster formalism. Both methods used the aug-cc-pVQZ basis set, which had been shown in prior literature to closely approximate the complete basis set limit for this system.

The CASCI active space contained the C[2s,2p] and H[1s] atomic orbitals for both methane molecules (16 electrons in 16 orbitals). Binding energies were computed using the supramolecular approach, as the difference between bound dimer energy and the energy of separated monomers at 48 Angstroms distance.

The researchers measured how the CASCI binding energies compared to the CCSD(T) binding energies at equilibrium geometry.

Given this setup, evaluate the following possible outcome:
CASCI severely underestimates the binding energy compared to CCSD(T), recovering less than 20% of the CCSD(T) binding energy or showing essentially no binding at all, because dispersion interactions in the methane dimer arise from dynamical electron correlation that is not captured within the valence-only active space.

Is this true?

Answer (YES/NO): YES